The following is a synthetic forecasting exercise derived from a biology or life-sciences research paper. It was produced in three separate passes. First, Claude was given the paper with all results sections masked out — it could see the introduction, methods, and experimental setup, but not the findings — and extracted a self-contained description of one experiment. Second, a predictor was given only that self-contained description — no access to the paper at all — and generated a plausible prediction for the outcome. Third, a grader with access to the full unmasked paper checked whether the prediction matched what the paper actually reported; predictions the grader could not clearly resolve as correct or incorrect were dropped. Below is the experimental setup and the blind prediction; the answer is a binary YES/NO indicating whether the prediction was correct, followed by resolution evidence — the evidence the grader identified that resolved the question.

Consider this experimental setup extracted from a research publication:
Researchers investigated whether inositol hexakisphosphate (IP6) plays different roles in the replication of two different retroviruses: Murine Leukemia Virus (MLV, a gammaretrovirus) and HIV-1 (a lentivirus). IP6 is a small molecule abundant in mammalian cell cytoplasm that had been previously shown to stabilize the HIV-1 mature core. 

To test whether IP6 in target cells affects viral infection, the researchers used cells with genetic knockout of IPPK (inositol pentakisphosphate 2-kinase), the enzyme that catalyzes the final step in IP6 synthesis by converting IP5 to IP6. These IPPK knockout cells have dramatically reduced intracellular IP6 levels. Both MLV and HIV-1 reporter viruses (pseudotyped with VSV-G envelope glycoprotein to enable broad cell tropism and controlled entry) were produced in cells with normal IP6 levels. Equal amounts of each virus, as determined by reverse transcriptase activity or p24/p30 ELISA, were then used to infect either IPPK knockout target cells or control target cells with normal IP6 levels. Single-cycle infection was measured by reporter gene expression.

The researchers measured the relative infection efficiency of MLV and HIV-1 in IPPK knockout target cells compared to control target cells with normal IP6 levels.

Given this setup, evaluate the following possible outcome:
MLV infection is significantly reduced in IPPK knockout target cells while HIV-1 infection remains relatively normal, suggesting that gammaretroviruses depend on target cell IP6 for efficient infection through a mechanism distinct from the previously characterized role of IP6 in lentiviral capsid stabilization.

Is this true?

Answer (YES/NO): YES